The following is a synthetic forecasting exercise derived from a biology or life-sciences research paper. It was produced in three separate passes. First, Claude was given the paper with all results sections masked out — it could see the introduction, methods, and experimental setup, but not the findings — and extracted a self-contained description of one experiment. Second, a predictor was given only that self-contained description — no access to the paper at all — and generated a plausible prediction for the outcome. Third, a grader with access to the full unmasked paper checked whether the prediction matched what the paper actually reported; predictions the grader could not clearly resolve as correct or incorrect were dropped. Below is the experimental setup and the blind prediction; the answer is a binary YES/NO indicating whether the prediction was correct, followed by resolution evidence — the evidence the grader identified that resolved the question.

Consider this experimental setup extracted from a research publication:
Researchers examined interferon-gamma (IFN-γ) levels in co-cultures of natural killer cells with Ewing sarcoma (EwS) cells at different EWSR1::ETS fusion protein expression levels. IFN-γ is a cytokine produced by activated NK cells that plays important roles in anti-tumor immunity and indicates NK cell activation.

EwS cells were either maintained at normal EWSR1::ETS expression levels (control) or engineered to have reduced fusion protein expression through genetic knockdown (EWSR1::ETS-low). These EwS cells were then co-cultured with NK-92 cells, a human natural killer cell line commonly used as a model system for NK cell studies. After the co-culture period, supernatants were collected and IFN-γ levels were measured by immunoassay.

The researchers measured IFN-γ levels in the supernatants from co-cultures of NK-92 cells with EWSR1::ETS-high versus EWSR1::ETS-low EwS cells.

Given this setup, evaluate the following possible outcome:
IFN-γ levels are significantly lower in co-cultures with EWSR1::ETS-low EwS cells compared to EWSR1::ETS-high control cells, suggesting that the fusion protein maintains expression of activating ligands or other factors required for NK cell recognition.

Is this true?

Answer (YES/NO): NO